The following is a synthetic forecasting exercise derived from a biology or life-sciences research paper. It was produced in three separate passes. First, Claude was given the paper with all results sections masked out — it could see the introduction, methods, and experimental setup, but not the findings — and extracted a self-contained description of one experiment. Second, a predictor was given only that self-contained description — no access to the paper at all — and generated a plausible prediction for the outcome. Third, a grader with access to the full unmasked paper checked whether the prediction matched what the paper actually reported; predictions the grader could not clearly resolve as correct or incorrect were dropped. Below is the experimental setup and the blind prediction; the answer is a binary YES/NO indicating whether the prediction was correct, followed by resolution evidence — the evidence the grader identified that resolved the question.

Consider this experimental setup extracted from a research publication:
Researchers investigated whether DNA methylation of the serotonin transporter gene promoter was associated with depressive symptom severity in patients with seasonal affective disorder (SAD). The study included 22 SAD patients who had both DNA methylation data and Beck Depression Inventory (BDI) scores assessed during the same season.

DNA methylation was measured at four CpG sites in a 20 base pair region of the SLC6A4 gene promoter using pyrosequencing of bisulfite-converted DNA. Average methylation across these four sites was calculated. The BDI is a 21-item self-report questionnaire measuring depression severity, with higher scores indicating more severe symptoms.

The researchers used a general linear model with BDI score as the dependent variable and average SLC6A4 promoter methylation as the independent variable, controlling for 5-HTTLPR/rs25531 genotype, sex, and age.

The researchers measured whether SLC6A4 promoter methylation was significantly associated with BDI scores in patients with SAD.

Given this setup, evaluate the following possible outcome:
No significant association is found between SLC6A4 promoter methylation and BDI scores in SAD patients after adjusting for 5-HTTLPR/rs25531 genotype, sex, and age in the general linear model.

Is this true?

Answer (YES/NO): YES